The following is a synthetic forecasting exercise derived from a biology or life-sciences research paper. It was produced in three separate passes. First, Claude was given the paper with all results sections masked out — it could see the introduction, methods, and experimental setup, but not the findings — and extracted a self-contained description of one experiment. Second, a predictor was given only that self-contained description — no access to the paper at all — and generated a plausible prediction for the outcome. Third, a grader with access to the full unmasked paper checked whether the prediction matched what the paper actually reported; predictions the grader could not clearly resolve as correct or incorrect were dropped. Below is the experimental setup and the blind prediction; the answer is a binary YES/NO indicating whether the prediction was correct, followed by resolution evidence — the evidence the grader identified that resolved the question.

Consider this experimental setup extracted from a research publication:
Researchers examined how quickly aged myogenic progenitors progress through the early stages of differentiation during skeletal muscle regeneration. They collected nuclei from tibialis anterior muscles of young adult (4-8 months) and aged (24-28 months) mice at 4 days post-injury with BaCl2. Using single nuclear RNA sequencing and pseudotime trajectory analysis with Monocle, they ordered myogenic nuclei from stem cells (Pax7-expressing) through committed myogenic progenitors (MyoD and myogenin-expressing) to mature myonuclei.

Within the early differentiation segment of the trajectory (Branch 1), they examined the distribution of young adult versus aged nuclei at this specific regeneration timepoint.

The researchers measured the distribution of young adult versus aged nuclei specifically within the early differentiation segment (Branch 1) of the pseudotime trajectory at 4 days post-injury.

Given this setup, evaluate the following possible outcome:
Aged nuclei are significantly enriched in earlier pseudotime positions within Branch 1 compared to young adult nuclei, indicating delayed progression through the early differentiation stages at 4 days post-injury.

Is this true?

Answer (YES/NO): NO